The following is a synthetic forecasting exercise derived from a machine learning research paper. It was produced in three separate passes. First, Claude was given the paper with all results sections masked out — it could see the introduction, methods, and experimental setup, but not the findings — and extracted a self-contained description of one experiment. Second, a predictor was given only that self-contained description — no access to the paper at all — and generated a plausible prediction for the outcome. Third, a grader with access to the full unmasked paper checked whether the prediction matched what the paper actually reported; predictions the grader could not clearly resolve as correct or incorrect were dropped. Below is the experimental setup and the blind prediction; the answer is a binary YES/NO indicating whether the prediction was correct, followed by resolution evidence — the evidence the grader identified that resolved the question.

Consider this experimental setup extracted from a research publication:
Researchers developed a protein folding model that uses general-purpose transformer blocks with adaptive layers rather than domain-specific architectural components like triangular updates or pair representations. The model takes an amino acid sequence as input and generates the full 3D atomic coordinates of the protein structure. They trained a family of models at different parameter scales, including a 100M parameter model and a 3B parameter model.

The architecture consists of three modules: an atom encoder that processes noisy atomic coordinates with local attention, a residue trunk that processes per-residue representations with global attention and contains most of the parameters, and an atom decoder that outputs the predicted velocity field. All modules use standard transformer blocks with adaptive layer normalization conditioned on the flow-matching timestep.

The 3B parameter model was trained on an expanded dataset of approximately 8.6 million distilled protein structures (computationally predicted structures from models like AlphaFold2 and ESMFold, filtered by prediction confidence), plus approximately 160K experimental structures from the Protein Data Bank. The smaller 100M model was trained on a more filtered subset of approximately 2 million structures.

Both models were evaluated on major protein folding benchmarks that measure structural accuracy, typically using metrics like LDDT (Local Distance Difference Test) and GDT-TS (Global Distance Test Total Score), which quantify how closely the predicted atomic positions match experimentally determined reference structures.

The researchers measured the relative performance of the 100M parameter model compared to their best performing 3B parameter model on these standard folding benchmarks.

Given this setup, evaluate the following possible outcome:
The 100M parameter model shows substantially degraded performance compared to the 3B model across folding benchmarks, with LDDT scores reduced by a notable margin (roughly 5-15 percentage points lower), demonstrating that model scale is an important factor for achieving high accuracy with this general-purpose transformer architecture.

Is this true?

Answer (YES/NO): YES